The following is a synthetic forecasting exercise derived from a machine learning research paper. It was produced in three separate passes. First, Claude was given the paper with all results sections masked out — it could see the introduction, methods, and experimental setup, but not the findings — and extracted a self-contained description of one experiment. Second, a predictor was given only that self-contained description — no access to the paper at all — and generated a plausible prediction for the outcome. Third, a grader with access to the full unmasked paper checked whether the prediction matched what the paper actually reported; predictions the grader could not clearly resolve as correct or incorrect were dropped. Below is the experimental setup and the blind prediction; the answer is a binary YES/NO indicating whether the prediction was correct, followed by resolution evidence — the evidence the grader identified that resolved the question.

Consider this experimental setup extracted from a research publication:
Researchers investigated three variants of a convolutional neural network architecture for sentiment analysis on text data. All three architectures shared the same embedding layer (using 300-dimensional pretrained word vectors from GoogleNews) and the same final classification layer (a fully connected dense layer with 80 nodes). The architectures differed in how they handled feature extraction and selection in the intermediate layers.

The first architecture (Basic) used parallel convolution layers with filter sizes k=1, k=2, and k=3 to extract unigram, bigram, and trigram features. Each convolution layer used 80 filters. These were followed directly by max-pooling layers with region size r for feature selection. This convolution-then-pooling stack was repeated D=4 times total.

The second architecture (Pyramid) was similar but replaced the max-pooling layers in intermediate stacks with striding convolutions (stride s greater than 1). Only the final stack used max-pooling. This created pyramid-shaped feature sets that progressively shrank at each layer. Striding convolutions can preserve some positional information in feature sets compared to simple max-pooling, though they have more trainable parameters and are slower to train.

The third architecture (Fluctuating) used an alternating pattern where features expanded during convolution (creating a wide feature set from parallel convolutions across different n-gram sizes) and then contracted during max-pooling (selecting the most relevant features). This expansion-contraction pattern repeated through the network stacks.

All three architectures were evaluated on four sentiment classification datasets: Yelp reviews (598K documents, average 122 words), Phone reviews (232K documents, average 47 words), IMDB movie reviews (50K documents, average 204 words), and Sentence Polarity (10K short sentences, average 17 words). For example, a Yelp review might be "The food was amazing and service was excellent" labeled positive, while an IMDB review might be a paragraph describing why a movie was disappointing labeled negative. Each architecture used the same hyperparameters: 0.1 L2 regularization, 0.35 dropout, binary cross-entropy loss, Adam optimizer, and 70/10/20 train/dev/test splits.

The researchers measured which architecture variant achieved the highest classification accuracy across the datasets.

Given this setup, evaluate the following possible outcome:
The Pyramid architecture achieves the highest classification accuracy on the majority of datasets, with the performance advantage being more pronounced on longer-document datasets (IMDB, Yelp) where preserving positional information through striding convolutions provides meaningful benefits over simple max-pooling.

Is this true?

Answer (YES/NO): NO